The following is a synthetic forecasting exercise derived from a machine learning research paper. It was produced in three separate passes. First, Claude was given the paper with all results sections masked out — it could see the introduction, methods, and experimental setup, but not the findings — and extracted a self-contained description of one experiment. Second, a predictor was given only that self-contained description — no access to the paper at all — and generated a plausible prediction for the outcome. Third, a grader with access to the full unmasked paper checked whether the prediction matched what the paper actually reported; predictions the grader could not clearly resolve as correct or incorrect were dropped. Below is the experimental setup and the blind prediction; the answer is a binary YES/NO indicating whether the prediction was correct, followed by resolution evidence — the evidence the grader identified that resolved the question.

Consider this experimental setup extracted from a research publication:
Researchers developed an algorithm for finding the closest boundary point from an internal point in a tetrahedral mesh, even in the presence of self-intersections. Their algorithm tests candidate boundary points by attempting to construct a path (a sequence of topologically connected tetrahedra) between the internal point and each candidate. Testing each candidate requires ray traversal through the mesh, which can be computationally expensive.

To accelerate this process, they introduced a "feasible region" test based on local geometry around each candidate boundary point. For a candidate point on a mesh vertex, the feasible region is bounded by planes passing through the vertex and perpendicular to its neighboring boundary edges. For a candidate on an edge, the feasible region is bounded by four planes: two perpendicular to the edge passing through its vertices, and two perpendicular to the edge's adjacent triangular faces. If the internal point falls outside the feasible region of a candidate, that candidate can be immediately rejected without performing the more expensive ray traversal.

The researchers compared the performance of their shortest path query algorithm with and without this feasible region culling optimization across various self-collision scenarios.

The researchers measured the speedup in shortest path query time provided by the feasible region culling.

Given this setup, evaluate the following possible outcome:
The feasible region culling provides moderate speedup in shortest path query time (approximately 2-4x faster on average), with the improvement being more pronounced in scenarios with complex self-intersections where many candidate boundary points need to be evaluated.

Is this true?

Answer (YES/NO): NO